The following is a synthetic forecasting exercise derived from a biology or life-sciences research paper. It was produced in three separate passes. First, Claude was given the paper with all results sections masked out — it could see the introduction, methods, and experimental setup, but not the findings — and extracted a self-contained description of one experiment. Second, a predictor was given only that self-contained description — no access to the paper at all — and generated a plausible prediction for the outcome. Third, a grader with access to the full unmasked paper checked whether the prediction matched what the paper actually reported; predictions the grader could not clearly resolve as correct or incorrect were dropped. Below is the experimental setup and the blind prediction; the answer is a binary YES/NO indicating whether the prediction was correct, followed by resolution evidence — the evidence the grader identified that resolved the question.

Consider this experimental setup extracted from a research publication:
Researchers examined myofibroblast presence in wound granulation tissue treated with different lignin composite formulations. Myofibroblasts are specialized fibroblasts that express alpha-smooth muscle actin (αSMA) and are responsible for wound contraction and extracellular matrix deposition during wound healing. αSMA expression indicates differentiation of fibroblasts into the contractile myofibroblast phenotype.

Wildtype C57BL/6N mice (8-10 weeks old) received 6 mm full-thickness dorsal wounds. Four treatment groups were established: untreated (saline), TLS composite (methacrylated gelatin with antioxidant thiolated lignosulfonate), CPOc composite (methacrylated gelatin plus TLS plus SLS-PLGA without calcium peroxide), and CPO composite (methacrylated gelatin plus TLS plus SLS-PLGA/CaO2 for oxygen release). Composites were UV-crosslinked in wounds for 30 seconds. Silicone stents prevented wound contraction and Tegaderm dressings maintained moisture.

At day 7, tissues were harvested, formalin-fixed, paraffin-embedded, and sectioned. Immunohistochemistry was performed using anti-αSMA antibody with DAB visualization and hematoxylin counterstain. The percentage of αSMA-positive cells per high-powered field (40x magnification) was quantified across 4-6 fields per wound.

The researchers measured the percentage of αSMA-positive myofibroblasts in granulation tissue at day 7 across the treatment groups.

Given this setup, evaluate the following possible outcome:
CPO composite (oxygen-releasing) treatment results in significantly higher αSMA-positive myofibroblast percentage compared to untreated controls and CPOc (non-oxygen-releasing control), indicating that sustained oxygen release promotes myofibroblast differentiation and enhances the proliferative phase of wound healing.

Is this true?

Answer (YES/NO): NO